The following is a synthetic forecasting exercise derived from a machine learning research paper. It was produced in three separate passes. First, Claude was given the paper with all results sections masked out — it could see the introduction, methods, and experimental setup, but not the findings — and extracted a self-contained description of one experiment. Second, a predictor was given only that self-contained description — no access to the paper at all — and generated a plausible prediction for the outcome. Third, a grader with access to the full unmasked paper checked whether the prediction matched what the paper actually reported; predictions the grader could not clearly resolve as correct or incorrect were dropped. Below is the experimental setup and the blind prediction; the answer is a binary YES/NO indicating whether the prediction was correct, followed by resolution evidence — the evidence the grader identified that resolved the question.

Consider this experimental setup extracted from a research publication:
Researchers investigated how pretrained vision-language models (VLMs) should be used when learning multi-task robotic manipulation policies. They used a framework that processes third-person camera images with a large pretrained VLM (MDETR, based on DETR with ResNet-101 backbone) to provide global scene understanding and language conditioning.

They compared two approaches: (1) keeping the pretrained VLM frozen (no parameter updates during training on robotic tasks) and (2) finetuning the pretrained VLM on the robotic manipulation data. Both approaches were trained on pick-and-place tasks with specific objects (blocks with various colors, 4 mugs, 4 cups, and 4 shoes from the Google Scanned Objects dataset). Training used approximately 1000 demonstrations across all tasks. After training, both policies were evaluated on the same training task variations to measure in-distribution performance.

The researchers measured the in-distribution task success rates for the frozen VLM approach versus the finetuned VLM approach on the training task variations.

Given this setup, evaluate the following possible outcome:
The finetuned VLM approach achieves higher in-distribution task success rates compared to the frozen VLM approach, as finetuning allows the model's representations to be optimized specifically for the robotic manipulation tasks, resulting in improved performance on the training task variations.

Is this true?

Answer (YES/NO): YES